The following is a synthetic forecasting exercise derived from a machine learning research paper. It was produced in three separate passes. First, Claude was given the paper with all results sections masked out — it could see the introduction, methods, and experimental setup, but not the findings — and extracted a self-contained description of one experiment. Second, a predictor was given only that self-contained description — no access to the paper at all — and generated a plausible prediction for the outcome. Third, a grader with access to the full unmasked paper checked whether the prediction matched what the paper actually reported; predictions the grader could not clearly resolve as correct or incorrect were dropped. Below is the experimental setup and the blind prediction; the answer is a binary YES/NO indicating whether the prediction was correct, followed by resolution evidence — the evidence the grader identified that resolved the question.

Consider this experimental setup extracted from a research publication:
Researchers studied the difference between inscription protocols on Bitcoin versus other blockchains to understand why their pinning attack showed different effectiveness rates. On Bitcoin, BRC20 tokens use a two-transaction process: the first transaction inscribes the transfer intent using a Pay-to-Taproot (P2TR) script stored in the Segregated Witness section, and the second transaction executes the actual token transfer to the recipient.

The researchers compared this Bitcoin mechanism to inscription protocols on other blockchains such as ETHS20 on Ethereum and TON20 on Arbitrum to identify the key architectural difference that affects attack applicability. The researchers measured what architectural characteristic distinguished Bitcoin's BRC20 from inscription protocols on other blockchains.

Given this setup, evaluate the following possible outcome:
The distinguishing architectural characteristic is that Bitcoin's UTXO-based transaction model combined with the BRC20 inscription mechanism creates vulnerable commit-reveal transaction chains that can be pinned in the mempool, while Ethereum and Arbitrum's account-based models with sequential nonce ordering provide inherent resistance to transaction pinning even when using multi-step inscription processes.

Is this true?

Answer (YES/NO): NO